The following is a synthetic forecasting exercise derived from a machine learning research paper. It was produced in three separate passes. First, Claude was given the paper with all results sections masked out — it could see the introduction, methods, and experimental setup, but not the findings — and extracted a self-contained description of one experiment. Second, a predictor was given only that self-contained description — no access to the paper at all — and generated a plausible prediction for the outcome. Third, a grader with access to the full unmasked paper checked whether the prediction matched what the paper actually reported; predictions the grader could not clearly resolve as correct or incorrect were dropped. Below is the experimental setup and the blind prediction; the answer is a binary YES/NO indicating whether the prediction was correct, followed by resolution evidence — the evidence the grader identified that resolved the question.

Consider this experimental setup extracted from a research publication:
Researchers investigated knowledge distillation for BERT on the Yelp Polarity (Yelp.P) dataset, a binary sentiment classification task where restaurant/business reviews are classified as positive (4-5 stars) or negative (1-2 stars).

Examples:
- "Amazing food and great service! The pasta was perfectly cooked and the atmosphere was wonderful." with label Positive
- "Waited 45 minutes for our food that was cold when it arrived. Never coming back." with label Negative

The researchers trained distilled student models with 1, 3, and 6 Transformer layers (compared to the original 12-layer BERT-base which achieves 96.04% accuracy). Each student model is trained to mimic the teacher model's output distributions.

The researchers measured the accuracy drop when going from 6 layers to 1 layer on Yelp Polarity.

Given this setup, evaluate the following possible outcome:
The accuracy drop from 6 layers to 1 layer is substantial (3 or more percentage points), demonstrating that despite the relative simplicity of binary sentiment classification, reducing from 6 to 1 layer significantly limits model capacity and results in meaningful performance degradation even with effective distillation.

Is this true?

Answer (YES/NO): YES